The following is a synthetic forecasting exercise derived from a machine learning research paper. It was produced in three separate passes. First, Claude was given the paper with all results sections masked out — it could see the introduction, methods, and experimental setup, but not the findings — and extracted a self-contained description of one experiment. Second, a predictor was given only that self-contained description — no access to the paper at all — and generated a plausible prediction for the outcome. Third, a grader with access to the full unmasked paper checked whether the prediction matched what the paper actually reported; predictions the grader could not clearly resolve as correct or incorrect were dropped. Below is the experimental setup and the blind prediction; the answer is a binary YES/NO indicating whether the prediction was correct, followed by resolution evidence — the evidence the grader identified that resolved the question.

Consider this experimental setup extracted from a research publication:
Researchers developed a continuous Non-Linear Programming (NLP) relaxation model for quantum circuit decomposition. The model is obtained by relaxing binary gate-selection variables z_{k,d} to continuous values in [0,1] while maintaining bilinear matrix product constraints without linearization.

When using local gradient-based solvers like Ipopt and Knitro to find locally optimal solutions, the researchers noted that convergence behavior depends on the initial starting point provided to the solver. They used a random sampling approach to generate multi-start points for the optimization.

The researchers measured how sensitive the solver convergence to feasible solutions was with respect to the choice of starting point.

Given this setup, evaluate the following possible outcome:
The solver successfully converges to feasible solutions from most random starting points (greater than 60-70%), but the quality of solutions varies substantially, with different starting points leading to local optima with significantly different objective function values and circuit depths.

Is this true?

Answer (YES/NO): NO